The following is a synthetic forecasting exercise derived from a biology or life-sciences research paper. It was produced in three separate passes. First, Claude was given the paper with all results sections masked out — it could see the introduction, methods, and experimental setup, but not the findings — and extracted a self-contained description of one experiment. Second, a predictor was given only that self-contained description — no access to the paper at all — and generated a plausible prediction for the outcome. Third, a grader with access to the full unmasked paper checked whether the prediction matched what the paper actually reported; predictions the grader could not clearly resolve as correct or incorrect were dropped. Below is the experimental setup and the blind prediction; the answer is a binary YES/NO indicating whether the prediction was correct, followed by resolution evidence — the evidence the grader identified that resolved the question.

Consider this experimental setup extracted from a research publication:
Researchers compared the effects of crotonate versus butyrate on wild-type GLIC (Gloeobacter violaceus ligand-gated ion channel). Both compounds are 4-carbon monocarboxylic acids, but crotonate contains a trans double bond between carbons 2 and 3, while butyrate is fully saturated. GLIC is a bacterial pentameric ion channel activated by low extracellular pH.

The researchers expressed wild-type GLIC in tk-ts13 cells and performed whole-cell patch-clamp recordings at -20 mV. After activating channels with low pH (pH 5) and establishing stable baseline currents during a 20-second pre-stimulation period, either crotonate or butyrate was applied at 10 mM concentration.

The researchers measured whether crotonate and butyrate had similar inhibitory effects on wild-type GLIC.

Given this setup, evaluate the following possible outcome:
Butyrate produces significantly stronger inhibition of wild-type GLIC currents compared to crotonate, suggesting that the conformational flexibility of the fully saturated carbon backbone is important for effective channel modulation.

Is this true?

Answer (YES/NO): NO